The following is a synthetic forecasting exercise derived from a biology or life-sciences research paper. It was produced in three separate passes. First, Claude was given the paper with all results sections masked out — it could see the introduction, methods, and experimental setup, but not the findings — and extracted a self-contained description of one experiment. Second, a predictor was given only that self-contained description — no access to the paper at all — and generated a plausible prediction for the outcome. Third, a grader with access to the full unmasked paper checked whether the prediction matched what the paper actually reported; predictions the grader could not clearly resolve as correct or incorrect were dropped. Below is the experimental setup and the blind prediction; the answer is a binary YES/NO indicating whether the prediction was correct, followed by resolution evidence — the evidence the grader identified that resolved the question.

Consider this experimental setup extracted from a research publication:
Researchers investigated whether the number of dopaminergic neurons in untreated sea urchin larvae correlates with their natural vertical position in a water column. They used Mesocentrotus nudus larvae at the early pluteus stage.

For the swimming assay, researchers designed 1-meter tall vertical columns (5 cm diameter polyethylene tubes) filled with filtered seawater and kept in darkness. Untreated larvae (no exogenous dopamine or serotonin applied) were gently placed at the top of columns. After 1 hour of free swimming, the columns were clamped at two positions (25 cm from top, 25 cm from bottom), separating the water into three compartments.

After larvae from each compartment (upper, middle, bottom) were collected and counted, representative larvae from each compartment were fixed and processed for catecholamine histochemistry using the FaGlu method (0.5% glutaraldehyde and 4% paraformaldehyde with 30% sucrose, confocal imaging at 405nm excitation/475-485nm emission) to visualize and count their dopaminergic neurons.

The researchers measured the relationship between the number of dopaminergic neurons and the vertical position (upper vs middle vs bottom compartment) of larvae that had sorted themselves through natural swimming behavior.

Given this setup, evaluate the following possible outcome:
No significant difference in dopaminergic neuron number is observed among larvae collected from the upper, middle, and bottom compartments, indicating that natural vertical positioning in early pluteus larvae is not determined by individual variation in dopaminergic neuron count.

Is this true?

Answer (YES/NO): NO